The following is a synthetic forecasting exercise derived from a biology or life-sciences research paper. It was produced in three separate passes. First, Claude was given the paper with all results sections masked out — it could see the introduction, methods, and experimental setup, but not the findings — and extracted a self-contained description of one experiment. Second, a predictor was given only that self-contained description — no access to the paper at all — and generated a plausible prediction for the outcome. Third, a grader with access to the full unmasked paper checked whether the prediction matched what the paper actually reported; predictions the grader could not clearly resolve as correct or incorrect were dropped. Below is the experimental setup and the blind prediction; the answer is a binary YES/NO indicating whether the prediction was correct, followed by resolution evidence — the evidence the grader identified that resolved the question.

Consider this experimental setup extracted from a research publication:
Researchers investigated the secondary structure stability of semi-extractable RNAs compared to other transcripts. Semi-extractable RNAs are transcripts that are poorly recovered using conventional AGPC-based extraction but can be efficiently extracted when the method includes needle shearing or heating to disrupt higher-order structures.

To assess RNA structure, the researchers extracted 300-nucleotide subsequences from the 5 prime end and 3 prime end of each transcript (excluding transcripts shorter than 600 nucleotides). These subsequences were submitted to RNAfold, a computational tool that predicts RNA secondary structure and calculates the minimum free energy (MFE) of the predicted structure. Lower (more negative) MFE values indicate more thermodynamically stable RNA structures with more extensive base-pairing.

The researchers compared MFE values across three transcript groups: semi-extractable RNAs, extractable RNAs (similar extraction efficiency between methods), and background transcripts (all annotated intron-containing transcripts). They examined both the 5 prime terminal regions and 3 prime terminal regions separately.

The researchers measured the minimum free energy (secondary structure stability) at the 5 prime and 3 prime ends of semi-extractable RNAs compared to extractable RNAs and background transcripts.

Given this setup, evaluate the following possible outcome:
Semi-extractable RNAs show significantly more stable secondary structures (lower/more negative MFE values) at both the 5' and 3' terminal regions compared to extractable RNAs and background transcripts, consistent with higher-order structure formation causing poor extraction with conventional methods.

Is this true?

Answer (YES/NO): NO